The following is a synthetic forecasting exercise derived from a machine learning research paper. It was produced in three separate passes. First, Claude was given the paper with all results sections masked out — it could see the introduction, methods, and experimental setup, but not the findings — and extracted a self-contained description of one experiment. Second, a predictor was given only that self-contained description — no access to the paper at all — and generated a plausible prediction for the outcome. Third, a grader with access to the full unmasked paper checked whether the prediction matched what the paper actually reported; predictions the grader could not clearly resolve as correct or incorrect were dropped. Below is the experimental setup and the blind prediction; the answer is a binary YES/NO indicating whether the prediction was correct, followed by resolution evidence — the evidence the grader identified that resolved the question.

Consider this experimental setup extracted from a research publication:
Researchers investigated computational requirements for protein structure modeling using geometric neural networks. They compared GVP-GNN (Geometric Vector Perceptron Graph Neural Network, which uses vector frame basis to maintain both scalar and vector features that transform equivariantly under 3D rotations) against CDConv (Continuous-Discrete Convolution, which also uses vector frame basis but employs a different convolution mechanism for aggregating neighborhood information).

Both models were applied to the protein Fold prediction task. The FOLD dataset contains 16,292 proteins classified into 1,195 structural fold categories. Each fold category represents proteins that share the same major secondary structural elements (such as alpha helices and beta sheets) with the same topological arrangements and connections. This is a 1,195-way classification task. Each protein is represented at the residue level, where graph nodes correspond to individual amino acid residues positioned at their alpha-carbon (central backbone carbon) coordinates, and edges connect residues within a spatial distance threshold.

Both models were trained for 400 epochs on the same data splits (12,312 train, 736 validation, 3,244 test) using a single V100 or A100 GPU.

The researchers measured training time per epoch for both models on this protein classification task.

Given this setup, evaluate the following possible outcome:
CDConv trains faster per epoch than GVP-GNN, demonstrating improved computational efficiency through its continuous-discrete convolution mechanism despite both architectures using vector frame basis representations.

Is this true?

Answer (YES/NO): NO